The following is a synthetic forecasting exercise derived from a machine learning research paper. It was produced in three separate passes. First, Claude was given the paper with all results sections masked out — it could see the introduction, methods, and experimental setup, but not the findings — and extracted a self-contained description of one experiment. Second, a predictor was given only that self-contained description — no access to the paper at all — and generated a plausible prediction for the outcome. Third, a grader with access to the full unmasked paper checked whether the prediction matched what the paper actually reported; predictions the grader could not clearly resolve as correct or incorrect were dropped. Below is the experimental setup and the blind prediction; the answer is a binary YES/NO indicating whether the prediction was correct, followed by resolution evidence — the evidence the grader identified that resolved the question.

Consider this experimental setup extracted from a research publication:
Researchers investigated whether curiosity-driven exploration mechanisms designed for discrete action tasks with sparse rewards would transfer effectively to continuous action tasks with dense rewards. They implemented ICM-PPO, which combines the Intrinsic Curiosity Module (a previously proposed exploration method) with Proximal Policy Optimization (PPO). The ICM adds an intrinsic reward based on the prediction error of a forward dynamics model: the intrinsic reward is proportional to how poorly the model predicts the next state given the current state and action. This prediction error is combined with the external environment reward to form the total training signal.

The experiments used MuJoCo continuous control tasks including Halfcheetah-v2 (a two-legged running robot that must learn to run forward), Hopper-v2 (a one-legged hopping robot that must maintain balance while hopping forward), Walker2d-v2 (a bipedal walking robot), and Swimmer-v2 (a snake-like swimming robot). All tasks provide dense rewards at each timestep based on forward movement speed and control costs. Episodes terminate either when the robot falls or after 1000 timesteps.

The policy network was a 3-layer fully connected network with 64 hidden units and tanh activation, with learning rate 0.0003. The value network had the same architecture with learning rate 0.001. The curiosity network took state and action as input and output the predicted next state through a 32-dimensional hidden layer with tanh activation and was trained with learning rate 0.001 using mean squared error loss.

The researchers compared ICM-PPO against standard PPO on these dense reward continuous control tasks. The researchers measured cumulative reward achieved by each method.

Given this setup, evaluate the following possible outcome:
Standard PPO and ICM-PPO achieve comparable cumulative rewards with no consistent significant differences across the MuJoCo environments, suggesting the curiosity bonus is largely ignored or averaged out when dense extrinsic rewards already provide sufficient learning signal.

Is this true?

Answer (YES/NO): NO